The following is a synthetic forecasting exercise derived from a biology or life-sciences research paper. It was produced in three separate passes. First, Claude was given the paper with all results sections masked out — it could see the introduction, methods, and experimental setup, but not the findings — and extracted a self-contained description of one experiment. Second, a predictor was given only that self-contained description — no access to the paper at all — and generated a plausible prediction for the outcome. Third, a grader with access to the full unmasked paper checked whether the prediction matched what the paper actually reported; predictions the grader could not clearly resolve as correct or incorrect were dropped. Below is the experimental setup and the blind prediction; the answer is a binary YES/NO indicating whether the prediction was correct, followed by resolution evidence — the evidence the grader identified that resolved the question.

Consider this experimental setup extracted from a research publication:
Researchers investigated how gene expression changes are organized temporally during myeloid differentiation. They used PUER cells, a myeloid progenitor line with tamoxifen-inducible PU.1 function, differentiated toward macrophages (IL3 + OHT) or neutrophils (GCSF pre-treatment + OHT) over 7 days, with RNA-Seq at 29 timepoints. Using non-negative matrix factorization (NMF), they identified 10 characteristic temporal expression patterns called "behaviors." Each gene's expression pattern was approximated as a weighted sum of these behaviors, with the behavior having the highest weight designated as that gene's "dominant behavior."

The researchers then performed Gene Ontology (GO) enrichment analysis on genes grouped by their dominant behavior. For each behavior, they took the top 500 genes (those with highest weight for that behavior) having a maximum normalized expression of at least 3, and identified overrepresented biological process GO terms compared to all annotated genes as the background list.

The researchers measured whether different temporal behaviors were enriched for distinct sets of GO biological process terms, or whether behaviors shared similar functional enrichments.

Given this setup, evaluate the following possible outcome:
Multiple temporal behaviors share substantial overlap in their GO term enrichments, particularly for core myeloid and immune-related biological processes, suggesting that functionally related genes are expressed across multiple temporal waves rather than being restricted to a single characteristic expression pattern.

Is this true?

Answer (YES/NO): NO